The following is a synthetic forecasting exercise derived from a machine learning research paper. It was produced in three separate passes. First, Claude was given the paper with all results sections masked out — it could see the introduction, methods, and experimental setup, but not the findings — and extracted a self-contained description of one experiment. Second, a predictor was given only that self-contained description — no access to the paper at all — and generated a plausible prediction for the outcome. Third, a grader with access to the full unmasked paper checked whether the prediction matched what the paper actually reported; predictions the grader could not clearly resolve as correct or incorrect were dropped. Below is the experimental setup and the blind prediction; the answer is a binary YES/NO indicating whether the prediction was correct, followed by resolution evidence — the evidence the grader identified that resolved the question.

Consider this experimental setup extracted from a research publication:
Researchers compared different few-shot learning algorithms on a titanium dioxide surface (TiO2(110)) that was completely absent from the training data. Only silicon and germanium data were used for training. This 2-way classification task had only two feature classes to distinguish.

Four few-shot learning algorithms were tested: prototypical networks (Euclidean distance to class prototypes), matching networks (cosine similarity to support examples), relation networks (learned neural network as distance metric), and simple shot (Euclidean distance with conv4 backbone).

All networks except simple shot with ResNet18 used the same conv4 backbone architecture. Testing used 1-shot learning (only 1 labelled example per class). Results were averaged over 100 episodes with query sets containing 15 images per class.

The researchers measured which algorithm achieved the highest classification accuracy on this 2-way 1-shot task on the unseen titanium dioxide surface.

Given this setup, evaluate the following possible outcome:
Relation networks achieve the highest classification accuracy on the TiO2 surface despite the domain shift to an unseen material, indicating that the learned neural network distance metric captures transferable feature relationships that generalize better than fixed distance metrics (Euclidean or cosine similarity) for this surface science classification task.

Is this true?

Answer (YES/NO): NO